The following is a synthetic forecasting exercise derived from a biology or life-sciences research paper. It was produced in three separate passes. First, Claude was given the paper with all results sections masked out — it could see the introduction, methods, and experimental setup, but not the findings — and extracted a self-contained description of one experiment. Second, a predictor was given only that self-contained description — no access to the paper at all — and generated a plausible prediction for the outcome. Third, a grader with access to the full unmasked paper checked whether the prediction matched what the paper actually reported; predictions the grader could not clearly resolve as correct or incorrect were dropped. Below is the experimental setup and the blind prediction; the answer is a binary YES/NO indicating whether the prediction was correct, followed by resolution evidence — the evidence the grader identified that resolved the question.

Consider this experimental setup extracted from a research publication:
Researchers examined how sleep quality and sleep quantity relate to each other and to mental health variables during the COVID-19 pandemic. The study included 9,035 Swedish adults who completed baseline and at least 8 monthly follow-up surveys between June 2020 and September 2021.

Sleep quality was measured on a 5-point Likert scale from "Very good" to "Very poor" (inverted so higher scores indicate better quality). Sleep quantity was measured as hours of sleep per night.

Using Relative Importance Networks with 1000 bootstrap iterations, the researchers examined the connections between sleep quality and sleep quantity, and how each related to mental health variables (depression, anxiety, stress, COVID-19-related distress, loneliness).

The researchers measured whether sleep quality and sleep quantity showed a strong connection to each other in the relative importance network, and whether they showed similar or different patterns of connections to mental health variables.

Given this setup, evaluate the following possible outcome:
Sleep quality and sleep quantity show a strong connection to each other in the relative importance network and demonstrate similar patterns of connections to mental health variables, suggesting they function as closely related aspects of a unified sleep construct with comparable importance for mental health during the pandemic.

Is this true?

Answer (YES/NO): NO